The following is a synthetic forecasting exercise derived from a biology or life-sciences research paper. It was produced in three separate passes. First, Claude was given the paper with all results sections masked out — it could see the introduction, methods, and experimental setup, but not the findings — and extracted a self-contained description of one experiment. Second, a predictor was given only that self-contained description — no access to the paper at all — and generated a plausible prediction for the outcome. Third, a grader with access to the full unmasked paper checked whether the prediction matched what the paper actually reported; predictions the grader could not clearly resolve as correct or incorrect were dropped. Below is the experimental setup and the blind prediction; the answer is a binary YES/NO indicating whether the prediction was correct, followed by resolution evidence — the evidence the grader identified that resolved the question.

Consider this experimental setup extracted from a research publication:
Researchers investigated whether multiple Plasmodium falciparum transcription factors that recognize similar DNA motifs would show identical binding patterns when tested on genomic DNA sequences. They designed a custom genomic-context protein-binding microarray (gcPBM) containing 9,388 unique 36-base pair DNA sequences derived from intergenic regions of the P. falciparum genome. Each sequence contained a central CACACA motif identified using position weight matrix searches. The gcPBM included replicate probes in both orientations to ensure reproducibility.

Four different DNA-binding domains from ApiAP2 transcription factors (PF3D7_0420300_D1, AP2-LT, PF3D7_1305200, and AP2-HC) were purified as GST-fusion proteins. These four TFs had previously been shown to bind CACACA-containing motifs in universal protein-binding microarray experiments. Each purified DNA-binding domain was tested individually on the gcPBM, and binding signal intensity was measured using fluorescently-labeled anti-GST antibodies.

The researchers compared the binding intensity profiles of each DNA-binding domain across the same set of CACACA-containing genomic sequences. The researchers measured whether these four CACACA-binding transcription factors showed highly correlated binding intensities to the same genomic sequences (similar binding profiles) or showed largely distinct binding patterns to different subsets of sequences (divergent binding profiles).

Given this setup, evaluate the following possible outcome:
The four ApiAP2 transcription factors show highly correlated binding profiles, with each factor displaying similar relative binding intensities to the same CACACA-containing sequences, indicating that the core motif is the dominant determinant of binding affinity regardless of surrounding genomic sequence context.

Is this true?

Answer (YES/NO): NO